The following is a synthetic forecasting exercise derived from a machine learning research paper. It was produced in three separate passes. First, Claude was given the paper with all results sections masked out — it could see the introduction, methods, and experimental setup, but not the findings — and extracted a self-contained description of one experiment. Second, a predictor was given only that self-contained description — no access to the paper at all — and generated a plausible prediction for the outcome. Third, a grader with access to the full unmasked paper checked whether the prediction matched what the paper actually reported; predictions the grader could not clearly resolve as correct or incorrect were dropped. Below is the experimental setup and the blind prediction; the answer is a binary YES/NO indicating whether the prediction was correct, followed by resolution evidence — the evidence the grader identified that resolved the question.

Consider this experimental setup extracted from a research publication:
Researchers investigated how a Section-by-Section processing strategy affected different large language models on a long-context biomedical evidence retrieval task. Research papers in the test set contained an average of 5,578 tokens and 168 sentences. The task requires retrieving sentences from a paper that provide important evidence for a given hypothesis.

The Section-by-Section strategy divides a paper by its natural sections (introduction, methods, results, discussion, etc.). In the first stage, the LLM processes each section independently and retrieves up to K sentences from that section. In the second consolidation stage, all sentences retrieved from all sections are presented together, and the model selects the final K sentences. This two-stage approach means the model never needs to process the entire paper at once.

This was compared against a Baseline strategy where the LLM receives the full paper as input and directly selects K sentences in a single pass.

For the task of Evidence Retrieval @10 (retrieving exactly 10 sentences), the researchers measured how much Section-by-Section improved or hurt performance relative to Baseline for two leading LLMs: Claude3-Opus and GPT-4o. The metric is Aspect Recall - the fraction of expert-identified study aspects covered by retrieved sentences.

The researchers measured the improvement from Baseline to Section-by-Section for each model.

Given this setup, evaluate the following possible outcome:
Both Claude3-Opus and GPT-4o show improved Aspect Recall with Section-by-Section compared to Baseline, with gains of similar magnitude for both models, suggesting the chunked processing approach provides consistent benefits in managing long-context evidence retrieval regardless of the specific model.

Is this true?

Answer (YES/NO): NO